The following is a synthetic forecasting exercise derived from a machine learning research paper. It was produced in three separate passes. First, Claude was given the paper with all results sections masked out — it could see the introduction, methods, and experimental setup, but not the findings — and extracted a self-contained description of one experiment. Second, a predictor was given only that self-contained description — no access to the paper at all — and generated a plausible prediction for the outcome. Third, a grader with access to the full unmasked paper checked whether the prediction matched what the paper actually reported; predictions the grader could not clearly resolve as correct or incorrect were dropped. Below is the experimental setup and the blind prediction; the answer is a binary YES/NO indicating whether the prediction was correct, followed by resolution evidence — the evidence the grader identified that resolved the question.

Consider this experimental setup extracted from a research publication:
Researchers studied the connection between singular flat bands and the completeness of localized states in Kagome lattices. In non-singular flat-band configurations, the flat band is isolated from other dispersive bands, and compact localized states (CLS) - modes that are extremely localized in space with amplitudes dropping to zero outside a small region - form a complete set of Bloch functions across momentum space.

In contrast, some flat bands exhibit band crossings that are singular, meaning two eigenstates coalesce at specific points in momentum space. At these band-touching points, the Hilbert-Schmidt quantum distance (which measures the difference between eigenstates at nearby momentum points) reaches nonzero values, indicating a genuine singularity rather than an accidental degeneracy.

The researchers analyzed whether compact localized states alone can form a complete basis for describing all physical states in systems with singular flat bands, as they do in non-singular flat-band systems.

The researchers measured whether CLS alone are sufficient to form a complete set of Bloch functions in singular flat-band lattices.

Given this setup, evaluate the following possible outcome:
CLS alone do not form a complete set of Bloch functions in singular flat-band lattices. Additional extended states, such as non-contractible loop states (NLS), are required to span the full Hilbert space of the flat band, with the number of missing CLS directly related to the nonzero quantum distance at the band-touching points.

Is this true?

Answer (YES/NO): YES